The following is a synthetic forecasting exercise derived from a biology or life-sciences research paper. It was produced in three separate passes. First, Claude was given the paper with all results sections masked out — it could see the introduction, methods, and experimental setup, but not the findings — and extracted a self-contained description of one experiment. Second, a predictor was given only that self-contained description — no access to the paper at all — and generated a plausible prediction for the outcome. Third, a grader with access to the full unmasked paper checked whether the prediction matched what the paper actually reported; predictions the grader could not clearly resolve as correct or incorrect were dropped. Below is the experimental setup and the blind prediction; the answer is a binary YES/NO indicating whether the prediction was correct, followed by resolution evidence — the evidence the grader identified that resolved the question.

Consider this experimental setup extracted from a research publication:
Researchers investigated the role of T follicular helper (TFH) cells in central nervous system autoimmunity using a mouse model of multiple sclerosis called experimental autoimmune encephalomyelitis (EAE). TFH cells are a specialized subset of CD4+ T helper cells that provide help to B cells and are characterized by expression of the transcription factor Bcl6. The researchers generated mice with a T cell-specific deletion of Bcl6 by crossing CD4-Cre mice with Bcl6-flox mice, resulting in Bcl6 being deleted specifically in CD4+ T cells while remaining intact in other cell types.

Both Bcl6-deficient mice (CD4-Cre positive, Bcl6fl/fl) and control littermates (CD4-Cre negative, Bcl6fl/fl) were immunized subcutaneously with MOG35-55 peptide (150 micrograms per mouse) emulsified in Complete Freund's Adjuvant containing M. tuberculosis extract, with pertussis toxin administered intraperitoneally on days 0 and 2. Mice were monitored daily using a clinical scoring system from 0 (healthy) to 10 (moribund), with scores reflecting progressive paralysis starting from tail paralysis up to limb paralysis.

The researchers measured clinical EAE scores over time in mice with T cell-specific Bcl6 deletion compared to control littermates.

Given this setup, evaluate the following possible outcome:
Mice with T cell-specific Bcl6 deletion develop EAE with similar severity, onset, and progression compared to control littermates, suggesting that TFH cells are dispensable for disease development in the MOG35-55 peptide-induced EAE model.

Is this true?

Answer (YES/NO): NO